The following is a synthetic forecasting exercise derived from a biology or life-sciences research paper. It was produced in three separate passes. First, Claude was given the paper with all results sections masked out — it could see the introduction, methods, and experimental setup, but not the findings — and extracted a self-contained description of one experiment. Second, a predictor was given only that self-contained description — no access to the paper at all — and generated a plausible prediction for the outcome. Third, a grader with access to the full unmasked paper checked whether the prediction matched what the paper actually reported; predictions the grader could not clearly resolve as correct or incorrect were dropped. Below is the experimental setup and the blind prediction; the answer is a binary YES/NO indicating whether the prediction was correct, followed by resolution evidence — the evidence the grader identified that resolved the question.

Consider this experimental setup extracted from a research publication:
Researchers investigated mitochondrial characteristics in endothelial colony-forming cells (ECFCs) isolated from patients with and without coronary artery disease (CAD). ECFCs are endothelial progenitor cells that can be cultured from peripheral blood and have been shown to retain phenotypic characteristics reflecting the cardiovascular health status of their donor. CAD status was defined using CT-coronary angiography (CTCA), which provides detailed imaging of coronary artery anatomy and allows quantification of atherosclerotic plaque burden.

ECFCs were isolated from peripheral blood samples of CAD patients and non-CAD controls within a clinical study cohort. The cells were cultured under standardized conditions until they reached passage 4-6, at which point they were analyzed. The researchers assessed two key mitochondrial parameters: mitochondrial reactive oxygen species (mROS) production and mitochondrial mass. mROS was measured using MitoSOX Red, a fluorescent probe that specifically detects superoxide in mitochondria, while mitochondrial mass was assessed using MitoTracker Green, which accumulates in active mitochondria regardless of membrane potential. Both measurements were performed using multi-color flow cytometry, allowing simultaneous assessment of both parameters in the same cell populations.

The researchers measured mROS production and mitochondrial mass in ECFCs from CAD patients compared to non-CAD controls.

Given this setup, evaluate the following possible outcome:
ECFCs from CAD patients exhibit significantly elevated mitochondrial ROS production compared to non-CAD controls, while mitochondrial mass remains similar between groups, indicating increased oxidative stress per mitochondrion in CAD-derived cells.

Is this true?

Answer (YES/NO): NO